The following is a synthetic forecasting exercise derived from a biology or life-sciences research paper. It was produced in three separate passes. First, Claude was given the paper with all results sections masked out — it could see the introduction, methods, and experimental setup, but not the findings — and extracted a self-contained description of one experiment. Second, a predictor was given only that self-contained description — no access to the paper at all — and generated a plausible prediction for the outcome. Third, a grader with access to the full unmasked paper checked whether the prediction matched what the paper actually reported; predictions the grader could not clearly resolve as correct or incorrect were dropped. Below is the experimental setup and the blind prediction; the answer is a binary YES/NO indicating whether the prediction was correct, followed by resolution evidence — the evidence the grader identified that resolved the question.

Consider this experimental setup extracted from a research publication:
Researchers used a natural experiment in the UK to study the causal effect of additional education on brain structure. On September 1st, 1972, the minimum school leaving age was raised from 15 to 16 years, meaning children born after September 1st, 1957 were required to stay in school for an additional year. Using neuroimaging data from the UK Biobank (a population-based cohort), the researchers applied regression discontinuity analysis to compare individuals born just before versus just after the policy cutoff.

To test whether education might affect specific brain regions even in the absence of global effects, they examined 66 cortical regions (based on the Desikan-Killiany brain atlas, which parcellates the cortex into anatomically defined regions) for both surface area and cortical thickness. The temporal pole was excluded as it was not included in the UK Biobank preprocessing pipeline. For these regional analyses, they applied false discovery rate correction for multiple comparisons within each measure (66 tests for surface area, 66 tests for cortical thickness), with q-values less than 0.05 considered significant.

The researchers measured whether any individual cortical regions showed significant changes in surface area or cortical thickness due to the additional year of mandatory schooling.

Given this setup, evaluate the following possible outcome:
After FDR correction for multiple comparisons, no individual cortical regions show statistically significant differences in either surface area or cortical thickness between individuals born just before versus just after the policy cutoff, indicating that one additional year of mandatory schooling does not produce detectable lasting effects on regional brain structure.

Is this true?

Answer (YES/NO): YES